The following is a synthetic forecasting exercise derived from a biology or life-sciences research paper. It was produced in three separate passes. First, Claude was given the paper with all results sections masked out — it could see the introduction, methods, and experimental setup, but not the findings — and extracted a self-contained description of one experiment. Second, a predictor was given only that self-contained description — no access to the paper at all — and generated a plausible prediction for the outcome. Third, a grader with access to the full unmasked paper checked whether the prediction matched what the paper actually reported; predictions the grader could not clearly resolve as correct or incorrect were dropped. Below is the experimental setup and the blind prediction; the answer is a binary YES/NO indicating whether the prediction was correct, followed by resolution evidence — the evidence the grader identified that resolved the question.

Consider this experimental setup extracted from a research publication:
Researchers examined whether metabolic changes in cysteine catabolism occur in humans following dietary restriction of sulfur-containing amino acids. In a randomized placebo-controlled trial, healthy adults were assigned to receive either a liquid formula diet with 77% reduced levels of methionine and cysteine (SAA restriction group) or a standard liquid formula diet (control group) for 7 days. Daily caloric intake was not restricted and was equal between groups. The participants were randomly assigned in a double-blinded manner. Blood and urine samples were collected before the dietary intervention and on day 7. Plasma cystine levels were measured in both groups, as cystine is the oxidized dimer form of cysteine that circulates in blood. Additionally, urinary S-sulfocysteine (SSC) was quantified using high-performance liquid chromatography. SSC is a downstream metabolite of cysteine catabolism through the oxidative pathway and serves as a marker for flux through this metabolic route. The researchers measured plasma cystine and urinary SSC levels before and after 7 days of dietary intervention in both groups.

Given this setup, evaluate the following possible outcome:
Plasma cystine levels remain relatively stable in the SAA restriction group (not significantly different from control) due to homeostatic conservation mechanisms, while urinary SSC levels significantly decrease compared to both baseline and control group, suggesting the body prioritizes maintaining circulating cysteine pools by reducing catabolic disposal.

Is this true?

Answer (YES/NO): NO